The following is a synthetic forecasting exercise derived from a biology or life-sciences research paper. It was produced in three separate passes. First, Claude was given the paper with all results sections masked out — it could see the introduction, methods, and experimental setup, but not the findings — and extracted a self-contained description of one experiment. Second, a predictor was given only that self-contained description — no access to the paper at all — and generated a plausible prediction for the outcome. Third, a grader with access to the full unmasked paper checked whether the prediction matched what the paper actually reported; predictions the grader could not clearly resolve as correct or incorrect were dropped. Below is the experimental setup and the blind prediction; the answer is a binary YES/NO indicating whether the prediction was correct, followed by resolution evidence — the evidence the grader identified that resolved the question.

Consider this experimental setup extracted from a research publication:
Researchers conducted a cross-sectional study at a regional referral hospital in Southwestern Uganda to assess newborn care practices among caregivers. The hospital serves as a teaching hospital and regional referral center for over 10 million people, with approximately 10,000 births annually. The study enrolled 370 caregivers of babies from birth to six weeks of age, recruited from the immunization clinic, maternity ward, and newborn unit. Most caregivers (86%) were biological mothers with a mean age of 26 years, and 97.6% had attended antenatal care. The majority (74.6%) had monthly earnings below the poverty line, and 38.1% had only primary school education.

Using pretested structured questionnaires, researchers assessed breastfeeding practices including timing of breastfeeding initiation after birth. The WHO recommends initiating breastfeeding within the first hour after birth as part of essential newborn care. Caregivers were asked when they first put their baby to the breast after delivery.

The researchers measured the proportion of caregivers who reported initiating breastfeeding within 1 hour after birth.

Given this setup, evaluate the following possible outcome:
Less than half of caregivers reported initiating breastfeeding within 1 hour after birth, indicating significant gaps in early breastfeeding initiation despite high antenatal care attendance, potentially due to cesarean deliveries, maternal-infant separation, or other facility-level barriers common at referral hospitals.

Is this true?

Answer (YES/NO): YES